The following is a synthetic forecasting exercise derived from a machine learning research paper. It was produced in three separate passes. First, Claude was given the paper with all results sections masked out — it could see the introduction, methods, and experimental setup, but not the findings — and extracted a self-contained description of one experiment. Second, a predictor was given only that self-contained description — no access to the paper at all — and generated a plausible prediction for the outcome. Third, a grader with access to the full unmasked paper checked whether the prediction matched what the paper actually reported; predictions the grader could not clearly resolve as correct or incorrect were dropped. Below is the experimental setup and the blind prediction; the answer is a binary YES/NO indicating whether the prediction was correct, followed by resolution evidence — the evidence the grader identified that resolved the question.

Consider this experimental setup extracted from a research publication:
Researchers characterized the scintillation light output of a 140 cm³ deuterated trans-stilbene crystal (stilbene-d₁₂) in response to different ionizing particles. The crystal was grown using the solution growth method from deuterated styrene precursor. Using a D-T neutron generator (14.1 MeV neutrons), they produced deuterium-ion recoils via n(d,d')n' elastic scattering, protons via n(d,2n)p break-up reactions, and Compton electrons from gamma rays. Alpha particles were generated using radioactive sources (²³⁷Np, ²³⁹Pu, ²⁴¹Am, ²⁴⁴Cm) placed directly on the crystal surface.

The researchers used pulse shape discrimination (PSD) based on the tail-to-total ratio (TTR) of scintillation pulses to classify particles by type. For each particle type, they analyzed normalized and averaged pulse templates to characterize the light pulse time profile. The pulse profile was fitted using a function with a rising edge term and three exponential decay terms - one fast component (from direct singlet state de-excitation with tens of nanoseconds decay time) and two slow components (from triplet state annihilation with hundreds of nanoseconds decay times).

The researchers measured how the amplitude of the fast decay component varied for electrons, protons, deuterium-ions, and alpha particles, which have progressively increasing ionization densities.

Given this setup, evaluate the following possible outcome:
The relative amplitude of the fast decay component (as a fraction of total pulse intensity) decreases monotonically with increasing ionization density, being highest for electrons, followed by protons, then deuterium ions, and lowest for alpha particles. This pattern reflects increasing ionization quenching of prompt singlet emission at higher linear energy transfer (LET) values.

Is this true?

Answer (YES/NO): YES